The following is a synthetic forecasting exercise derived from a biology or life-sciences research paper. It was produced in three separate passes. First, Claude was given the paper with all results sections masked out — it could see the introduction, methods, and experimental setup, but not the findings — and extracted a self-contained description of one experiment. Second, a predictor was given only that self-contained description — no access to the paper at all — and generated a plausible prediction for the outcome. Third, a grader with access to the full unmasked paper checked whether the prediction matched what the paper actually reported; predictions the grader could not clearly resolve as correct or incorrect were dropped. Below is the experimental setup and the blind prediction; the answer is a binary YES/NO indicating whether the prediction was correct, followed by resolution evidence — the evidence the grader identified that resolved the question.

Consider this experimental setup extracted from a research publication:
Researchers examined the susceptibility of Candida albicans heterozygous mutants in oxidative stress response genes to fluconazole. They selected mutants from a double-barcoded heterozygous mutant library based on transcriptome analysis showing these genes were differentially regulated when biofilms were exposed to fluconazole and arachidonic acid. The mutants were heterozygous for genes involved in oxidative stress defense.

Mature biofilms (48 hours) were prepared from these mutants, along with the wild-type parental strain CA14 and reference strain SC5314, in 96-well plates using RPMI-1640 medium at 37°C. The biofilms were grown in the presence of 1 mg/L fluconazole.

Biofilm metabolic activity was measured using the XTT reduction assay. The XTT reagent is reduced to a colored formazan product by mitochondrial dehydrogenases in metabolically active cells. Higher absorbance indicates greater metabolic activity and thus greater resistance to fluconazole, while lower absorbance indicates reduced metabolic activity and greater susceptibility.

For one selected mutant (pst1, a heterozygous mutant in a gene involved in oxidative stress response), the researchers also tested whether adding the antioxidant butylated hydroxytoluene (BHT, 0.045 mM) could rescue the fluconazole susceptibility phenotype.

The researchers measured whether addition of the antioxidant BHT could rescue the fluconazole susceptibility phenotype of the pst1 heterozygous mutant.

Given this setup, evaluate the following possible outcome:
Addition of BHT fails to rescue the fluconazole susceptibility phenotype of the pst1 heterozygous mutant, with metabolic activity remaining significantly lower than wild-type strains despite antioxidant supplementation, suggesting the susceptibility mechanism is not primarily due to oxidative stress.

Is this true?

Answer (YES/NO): NO